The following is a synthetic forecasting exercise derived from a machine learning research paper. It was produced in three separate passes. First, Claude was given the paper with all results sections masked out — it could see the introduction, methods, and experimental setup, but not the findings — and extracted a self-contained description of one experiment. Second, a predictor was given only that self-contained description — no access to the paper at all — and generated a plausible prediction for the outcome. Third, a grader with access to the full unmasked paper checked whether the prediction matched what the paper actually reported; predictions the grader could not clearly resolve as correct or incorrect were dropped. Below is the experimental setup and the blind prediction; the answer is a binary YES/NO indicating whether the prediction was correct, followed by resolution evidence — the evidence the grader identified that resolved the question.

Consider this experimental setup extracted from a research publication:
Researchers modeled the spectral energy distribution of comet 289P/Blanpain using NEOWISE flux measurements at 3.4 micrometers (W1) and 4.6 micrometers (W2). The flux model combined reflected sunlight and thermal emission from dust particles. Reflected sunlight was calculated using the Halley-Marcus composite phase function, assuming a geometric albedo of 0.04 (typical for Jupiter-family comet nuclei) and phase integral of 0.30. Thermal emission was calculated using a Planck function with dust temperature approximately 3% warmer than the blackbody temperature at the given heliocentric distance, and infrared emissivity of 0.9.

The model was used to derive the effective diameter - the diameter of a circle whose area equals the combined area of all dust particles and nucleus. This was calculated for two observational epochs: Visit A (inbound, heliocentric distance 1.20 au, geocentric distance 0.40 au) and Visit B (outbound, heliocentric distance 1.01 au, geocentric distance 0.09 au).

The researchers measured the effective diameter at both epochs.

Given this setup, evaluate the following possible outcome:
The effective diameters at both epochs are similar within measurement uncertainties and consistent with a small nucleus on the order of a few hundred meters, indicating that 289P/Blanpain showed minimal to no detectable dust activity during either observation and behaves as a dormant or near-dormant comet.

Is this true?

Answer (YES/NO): NO